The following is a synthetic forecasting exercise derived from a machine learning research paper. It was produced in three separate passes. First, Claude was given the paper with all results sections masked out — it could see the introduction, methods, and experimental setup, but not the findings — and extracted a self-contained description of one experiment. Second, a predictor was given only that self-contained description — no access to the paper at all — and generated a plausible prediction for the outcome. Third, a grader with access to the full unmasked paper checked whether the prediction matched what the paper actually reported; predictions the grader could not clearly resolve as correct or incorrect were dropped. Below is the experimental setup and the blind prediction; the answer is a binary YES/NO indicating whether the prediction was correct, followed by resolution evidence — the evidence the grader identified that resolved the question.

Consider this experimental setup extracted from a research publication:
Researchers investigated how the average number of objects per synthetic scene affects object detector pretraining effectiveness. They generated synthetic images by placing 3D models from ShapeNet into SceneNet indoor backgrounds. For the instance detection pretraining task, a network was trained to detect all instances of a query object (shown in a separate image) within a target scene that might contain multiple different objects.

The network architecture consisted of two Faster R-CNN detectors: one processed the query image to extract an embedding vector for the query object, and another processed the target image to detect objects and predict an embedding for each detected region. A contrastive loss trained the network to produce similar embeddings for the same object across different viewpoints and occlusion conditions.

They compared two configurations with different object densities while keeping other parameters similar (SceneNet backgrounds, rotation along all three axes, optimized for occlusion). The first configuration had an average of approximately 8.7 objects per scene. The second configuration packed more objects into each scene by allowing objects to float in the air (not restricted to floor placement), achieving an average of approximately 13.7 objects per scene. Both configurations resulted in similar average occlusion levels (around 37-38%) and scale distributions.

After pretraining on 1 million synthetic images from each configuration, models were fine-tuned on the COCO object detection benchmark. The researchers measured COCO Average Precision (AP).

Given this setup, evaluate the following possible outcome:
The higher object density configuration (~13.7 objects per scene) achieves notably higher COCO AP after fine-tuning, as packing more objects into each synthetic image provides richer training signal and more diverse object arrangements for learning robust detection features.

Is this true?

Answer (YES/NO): NO